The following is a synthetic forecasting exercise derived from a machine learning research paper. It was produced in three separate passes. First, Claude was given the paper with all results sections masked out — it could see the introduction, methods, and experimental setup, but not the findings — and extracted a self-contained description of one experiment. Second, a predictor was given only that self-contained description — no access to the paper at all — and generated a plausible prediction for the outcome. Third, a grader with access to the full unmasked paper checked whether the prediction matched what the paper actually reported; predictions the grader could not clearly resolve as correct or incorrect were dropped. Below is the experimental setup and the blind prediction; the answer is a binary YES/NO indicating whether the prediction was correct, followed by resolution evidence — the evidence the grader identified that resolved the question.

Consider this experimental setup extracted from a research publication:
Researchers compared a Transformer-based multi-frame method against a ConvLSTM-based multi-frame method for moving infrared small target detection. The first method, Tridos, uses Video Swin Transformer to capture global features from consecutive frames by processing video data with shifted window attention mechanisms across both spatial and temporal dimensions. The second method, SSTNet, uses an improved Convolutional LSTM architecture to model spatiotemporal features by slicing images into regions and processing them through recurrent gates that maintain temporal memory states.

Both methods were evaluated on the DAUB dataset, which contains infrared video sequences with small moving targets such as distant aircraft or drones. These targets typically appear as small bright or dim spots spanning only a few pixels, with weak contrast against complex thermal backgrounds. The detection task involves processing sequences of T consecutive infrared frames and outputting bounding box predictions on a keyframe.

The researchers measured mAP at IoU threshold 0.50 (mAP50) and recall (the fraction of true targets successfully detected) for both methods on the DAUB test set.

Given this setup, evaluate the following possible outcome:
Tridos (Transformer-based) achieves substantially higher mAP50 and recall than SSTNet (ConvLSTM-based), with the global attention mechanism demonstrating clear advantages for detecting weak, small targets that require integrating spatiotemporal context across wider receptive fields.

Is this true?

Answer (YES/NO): NO